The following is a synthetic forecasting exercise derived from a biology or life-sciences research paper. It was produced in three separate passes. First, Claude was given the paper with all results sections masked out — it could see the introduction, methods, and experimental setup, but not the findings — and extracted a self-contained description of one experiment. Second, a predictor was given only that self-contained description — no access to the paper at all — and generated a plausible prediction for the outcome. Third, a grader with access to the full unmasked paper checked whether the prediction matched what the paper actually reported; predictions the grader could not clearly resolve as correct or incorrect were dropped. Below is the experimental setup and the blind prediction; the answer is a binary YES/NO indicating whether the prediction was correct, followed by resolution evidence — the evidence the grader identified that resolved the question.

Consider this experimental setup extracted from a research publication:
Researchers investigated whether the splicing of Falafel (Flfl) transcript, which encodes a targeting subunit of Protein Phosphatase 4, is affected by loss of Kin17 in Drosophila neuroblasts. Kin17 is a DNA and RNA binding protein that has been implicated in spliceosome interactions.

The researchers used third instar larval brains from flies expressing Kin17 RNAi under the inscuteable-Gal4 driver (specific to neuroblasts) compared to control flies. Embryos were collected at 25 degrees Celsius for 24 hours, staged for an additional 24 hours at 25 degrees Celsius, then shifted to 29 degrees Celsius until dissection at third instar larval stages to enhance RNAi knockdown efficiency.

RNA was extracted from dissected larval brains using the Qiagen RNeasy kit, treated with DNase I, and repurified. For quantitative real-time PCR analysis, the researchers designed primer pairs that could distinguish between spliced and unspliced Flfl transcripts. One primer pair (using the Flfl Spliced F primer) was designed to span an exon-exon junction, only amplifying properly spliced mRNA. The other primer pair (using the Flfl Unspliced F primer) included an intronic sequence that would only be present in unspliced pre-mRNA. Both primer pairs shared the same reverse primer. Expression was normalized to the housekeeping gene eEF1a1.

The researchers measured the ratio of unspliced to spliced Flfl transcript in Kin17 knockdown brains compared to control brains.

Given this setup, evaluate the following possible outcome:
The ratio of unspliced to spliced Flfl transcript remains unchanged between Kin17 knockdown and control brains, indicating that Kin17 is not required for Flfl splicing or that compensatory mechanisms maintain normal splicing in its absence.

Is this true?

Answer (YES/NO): NO